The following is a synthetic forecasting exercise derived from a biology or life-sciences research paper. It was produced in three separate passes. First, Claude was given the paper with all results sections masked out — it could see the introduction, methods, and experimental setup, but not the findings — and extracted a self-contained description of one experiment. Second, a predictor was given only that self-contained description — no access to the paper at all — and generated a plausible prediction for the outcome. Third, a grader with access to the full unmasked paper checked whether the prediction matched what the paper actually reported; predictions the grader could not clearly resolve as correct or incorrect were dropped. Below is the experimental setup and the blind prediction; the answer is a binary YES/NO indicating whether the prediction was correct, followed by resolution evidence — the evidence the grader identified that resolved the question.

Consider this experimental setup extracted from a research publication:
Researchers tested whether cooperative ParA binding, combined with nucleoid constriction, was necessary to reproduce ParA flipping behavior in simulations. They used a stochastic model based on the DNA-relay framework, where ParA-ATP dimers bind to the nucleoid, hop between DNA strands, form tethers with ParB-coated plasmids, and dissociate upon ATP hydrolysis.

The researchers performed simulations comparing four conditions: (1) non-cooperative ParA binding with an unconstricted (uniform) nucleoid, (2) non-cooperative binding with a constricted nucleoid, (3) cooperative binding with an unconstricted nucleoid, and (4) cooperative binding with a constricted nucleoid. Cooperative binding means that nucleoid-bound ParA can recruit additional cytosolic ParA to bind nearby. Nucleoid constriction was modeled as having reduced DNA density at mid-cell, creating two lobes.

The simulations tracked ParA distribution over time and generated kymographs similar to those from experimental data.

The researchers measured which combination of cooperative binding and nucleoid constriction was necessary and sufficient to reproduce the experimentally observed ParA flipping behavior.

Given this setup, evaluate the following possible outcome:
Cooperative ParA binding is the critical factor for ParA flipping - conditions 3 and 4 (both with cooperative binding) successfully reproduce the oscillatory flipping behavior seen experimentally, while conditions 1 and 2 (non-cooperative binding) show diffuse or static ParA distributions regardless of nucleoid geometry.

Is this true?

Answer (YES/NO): NO